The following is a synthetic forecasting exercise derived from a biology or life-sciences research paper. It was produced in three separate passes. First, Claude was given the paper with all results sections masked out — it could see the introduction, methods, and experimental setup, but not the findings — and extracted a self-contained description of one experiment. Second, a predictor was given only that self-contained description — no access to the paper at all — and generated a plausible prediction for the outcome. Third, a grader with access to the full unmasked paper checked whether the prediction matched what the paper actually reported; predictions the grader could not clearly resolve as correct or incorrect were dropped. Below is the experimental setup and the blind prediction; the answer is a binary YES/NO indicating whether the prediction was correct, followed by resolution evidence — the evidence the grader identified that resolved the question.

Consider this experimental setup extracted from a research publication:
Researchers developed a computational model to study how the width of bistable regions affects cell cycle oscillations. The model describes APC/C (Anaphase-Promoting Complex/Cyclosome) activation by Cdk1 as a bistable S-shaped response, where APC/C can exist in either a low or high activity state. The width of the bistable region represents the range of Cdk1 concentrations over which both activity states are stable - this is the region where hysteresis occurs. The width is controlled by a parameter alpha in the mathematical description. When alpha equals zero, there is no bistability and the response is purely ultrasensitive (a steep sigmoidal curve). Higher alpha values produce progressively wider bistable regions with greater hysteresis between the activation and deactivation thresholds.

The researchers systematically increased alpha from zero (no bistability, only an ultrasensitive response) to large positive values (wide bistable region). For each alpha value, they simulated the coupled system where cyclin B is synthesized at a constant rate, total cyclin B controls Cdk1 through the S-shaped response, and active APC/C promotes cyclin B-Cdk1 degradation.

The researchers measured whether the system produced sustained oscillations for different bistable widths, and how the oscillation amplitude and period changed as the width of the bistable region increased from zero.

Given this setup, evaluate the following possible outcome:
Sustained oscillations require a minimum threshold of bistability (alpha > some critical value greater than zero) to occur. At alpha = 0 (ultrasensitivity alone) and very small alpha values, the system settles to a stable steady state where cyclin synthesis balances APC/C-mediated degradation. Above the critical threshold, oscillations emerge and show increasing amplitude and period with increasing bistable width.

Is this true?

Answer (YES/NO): NO